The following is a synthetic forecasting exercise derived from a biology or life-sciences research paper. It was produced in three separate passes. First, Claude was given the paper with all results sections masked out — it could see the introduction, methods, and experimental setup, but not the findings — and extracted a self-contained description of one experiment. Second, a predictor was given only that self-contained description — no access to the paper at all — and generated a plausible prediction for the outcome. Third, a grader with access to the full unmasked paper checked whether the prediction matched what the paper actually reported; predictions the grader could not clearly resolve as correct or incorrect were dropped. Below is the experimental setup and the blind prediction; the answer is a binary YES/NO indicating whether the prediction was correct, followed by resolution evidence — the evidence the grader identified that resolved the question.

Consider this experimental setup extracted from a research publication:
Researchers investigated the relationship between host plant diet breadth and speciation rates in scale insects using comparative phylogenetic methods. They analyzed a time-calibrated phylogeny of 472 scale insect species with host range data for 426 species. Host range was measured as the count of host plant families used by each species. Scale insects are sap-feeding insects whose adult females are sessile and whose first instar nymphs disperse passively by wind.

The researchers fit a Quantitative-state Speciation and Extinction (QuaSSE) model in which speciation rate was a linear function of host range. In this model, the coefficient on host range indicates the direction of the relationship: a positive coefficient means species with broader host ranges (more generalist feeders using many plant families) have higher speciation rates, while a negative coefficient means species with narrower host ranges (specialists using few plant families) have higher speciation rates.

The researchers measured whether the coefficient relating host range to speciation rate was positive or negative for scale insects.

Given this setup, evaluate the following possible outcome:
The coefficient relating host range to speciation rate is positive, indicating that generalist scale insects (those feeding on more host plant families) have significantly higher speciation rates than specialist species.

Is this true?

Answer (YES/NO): YES